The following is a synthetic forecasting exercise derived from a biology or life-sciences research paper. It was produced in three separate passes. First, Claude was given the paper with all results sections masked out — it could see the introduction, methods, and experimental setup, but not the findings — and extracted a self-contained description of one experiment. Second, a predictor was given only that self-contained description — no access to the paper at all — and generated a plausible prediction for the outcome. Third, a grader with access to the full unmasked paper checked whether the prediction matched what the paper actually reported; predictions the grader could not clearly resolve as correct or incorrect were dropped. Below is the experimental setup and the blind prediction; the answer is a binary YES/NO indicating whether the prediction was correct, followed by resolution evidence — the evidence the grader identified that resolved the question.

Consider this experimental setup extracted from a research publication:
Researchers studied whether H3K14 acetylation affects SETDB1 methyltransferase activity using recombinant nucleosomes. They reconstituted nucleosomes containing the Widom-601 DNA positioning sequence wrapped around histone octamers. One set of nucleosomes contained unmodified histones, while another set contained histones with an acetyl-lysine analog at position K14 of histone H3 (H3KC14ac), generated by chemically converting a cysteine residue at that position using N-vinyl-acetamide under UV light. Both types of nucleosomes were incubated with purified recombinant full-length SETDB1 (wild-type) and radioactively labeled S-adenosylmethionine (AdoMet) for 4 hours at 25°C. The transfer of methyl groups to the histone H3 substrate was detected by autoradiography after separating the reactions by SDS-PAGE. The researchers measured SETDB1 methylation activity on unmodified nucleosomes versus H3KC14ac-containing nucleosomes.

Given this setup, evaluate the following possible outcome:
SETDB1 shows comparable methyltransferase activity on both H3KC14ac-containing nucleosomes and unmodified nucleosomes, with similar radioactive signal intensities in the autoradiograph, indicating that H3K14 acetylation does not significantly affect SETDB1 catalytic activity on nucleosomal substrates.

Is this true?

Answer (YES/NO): NO